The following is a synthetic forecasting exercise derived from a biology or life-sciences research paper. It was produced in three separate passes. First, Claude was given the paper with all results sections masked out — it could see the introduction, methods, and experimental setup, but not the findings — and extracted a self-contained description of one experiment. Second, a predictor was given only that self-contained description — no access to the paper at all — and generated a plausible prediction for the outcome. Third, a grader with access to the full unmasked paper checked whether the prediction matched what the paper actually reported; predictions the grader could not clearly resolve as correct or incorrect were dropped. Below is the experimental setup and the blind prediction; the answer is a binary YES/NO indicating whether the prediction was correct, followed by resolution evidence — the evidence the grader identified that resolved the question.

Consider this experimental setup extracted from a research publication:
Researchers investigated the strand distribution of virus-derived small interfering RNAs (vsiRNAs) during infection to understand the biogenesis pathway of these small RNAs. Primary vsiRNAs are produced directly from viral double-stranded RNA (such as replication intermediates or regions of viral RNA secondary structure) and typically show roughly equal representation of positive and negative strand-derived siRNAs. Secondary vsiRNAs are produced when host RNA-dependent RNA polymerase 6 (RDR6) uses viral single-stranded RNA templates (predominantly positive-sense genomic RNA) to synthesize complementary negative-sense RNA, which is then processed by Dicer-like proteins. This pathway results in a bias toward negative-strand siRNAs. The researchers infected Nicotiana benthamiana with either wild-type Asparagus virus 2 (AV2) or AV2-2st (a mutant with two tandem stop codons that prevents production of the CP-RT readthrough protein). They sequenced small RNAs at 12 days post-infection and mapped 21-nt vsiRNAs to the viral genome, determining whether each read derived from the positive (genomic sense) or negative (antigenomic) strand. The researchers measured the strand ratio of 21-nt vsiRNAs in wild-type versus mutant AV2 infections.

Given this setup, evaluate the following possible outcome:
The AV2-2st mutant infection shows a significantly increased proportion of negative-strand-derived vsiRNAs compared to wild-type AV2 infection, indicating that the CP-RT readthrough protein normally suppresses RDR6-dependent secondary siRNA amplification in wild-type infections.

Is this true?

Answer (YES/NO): NO